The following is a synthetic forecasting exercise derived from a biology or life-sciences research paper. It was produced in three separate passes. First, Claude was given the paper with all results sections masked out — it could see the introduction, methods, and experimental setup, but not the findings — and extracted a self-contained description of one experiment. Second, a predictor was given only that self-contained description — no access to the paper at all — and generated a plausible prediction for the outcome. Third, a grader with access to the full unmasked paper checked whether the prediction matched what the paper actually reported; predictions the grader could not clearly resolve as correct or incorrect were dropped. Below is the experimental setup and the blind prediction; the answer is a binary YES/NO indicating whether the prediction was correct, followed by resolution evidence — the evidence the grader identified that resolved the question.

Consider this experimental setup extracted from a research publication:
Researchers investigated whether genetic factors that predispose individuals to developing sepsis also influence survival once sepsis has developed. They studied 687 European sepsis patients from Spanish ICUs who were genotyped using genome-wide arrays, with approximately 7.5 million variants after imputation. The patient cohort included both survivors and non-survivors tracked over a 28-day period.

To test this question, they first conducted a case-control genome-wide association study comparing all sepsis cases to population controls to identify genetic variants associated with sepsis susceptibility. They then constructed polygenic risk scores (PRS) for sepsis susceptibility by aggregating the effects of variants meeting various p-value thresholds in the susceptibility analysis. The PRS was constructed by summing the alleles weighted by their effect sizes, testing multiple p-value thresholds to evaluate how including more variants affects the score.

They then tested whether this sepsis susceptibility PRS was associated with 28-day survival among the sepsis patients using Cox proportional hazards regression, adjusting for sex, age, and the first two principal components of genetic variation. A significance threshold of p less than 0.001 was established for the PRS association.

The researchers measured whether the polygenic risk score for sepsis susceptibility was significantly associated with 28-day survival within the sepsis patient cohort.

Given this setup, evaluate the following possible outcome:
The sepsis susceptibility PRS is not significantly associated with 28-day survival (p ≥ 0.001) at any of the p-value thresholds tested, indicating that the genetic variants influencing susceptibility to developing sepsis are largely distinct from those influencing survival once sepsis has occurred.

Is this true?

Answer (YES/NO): YES